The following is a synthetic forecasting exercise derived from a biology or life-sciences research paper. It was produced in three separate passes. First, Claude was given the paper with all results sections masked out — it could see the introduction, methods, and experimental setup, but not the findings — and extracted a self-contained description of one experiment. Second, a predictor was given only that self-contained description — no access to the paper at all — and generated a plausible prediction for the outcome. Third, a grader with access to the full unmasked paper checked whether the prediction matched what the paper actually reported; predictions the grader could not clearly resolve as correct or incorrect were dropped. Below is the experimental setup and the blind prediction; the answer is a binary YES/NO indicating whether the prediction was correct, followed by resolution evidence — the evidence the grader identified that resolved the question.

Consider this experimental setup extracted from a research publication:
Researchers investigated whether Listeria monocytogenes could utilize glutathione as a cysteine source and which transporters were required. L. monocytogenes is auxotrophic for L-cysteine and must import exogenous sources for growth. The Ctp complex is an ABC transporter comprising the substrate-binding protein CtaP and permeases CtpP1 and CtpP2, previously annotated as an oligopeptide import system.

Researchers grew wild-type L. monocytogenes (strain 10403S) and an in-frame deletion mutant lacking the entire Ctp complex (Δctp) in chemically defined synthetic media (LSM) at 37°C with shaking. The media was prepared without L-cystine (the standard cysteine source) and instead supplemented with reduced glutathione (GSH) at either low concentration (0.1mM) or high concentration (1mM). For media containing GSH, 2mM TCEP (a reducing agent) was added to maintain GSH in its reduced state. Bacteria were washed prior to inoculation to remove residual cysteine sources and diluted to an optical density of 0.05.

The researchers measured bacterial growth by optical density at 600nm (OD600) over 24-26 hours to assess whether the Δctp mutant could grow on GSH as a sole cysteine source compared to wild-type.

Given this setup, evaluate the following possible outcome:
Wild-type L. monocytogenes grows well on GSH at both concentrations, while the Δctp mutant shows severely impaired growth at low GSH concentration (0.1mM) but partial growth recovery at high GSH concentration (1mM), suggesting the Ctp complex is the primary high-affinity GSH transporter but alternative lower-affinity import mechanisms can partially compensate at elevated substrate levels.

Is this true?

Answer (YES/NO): YES